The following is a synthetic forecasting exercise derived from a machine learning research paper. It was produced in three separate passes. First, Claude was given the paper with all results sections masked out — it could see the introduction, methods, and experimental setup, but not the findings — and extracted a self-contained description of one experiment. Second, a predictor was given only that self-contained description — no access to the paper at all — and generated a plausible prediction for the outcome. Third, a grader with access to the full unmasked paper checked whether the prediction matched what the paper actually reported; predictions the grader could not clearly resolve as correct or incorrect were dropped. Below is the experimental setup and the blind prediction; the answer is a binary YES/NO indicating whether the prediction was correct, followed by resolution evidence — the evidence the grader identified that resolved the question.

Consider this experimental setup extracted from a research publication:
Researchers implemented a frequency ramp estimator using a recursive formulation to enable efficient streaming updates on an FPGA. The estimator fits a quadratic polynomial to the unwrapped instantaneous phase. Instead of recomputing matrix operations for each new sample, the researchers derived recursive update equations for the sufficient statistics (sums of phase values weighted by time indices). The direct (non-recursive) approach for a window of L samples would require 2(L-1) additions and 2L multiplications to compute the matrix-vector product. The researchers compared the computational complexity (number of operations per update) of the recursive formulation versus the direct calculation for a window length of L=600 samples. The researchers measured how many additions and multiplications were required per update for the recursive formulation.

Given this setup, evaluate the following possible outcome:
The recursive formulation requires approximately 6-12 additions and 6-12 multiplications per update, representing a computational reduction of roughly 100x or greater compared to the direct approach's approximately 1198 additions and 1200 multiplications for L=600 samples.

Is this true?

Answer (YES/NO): NO